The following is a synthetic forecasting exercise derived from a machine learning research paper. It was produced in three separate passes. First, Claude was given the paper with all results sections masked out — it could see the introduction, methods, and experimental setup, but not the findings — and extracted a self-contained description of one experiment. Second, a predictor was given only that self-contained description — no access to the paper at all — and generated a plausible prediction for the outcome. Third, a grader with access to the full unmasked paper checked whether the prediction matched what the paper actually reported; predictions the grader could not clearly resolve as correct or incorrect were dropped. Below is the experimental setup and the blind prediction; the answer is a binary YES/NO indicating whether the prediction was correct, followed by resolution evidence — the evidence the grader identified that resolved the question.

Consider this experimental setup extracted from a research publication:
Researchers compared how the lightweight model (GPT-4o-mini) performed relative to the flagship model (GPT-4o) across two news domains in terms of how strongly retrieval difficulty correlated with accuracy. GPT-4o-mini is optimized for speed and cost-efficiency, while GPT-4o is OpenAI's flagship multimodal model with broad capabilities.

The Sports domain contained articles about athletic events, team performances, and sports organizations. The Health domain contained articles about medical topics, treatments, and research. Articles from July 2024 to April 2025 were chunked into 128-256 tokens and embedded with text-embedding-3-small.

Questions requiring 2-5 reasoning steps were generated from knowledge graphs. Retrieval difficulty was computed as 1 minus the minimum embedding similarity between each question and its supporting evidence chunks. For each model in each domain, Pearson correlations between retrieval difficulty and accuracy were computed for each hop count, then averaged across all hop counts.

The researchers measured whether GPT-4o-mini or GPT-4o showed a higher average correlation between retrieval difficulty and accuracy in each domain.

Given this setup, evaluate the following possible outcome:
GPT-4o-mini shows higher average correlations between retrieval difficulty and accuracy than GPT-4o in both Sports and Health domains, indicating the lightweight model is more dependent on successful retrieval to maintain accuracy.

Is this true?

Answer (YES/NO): NO